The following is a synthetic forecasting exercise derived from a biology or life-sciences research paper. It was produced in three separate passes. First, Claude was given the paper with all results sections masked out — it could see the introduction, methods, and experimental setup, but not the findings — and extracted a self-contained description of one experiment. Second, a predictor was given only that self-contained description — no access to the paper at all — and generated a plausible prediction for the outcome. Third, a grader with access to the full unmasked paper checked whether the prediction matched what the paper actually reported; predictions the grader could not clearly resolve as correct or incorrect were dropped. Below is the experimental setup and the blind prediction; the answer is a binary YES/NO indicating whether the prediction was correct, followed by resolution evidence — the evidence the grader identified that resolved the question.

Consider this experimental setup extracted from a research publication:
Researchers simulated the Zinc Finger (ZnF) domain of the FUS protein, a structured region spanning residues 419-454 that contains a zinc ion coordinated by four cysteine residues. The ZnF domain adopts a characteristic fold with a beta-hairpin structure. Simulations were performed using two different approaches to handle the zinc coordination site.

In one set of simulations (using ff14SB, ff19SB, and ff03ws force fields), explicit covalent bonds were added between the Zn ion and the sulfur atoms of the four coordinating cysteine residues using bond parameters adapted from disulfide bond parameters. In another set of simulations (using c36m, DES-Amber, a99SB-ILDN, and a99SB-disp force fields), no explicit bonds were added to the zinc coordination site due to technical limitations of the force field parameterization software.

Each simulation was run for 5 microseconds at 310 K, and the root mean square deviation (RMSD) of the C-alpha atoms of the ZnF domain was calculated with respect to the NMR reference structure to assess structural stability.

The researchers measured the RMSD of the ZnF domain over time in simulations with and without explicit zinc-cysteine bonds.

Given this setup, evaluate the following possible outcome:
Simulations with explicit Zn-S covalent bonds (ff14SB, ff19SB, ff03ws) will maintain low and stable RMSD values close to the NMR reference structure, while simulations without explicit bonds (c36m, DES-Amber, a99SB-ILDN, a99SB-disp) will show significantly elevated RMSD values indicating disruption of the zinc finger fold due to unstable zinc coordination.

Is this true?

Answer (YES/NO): NO